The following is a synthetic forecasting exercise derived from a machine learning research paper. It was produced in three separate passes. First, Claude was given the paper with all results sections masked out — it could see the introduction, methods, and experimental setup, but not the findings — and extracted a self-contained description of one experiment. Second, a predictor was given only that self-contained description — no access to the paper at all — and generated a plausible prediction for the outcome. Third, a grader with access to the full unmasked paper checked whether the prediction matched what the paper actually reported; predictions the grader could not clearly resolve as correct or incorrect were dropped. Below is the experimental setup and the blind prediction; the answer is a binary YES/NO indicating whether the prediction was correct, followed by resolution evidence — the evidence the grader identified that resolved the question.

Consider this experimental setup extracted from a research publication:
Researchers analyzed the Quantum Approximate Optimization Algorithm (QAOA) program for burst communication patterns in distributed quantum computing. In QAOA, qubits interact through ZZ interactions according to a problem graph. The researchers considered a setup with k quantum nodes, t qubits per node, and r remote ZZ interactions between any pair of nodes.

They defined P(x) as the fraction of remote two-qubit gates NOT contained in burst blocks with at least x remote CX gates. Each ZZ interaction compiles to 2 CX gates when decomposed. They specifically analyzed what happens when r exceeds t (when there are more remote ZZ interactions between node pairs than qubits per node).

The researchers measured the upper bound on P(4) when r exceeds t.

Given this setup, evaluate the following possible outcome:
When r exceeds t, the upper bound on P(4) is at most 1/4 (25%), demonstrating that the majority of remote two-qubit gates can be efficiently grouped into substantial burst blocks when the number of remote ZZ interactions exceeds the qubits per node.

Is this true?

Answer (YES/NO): NO